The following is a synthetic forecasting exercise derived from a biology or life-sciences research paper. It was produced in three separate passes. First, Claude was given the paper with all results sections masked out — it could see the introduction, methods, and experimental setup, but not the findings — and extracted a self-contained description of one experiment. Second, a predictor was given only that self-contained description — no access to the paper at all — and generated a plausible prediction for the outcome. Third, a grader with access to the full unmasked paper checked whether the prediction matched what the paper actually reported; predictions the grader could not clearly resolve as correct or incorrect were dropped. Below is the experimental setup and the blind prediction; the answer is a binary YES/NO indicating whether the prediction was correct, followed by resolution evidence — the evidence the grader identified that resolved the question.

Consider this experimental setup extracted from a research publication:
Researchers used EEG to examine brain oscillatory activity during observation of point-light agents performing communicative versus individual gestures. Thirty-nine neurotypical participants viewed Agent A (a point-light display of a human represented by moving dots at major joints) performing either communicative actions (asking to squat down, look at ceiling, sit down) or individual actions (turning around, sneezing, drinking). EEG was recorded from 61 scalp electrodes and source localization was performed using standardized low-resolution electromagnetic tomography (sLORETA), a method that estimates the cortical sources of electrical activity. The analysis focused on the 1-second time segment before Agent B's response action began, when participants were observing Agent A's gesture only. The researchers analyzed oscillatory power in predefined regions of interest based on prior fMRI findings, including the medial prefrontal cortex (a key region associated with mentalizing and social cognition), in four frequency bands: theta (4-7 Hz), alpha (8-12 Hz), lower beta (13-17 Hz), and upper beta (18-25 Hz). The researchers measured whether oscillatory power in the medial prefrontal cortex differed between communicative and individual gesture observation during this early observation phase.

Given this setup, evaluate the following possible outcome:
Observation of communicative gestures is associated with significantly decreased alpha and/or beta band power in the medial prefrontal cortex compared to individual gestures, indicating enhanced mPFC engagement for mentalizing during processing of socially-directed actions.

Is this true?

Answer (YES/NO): NO